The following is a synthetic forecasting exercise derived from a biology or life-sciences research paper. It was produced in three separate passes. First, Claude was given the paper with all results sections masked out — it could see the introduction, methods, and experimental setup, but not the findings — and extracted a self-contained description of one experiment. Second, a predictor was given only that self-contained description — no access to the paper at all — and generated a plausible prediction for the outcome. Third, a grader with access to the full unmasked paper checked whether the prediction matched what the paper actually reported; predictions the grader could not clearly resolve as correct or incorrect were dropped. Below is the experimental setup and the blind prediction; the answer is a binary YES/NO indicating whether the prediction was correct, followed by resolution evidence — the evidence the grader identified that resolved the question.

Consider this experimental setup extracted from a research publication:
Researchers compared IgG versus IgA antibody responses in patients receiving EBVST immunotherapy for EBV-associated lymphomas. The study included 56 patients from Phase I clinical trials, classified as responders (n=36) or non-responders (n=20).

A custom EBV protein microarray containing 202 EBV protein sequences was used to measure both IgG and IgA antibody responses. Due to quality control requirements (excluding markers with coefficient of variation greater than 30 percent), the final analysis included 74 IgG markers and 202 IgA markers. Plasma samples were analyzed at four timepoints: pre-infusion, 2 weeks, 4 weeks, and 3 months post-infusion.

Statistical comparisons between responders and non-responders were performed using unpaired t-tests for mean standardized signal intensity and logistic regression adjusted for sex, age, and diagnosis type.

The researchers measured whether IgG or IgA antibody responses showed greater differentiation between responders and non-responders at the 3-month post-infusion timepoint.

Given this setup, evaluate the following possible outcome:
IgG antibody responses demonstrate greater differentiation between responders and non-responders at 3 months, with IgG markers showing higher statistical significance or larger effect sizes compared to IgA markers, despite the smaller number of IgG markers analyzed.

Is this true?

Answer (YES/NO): YES